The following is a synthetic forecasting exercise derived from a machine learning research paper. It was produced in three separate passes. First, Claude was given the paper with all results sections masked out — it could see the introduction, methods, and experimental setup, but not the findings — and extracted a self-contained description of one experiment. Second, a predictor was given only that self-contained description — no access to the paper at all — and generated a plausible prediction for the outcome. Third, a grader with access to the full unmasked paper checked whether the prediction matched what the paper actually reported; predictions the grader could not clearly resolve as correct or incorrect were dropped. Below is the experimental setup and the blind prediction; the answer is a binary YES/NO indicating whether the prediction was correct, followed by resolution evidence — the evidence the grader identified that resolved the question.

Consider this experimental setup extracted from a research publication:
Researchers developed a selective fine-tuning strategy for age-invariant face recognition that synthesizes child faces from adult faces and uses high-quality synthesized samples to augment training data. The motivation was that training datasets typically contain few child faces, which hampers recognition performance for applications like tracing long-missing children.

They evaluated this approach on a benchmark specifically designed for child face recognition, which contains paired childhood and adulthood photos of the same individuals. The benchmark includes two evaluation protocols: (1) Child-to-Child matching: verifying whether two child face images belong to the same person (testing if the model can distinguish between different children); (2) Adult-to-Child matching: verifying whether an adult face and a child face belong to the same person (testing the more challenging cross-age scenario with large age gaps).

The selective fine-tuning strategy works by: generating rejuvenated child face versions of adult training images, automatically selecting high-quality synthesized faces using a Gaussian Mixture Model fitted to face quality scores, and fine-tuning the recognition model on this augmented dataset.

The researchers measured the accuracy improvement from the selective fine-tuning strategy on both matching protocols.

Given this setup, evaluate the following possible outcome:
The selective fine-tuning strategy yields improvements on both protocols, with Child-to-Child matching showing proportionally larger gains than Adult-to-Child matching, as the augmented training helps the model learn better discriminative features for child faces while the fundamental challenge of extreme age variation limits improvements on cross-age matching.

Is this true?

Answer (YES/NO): NO